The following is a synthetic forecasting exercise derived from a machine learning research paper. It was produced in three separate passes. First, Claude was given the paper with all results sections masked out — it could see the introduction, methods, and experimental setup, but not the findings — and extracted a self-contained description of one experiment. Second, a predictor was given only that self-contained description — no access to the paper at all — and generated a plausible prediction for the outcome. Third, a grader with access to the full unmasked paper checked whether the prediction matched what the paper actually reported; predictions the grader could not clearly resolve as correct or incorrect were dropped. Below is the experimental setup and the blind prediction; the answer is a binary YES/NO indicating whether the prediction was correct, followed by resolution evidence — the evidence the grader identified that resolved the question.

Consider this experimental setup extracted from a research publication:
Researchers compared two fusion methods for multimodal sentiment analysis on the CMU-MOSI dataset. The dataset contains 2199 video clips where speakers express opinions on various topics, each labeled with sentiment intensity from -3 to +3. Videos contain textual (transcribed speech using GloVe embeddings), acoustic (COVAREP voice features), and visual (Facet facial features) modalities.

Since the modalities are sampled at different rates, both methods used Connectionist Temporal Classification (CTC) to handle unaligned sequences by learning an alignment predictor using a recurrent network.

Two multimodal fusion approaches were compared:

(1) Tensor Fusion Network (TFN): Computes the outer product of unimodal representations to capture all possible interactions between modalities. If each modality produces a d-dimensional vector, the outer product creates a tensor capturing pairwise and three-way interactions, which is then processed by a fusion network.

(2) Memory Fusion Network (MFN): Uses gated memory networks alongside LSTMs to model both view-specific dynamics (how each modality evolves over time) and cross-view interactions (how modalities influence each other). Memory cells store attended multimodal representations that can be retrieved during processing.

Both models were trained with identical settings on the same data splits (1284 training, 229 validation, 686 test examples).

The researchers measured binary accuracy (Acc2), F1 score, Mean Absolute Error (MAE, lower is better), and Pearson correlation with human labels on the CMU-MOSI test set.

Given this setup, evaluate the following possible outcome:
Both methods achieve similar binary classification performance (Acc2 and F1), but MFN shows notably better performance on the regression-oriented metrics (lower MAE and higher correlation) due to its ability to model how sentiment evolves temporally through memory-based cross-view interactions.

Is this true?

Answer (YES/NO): NO